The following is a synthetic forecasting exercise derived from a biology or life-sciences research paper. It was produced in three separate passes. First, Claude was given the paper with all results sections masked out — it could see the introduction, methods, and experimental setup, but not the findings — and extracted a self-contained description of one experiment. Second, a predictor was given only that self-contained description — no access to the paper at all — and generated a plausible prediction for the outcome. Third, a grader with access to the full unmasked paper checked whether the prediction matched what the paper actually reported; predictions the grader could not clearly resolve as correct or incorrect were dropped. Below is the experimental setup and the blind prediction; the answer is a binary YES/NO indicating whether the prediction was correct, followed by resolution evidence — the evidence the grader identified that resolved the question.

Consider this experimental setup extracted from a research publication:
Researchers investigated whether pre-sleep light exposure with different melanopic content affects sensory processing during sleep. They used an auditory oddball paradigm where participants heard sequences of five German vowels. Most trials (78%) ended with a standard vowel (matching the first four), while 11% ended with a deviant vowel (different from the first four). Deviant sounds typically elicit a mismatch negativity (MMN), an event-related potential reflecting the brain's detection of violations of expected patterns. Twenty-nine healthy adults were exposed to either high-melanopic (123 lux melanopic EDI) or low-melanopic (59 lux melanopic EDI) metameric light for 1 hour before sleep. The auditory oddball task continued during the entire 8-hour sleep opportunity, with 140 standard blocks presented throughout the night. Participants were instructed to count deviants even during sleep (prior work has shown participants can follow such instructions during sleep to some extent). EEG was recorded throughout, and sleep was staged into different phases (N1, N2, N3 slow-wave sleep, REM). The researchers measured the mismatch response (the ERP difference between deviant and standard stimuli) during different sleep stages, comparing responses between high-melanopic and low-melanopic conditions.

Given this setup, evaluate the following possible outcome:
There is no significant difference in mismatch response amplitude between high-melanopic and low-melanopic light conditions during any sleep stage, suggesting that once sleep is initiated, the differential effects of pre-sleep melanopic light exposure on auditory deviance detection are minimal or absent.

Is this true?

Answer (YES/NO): NO